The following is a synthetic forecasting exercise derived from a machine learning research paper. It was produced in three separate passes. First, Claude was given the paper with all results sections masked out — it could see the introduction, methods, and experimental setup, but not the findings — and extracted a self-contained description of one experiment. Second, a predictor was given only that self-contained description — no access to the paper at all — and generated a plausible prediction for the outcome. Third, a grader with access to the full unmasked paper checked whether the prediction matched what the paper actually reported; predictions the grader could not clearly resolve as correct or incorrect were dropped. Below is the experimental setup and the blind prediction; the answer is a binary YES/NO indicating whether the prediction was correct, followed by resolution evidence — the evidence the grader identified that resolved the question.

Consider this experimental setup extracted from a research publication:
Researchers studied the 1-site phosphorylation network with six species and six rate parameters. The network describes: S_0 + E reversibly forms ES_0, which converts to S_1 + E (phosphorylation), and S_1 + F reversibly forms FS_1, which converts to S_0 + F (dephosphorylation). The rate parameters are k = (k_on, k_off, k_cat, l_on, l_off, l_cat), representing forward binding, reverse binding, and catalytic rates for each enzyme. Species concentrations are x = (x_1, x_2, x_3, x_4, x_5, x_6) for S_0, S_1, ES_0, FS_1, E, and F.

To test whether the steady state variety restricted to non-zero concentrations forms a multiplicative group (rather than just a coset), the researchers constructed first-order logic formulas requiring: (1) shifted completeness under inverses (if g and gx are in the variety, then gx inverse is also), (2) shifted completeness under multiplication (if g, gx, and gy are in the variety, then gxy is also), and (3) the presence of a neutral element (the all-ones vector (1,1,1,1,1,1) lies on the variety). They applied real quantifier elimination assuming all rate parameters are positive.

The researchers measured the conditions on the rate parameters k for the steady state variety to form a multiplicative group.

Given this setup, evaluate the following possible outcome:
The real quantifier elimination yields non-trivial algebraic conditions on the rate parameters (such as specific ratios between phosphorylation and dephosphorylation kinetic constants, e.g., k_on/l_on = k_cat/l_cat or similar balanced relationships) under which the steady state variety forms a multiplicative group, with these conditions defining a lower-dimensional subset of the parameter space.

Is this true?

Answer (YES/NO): YES